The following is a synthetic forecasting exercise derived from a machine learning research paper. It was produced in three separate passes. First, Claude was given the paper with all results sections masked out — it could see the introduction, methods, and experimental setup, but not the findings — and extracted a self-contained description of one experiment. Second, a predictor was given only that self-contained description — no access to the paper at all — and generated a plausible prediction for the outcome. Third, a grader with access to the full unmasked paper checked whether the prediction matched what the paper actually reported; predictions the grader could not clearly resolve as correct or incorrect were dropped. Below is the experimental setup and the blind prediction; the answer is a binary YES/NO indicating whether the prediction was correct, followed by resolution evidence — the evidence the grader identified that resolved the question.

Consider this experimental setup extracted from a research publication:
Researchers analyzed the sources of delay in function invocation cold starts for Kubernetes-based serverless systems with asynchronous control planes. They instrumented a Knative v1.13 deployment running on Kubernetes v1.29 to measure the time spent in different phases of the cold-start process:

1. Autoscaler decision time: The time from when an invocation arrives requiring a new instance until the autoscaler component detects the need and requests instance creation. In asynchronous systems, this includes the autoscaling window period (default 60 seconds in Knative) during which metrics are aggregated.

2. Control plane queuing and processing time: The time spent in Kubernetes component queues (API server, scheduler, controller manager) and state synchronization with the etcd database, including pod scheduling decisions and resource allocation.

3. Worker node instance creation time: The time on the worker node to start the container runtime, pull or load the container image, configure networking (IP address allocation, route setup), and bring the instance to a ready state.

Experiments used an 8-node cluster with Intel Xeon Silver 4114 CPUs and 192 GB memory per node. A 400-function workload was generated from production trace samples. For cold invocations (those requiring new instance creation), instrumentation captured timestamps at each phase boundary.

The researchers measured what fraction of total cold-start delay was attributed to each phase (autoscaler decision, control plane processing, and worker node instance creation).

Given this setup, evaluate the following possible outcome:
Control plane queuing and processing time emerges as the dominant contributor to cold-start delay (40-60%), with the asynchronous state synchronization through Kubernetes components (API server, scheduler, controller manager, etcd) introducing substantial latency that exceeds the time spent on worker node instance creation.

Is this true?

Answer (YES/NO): NO